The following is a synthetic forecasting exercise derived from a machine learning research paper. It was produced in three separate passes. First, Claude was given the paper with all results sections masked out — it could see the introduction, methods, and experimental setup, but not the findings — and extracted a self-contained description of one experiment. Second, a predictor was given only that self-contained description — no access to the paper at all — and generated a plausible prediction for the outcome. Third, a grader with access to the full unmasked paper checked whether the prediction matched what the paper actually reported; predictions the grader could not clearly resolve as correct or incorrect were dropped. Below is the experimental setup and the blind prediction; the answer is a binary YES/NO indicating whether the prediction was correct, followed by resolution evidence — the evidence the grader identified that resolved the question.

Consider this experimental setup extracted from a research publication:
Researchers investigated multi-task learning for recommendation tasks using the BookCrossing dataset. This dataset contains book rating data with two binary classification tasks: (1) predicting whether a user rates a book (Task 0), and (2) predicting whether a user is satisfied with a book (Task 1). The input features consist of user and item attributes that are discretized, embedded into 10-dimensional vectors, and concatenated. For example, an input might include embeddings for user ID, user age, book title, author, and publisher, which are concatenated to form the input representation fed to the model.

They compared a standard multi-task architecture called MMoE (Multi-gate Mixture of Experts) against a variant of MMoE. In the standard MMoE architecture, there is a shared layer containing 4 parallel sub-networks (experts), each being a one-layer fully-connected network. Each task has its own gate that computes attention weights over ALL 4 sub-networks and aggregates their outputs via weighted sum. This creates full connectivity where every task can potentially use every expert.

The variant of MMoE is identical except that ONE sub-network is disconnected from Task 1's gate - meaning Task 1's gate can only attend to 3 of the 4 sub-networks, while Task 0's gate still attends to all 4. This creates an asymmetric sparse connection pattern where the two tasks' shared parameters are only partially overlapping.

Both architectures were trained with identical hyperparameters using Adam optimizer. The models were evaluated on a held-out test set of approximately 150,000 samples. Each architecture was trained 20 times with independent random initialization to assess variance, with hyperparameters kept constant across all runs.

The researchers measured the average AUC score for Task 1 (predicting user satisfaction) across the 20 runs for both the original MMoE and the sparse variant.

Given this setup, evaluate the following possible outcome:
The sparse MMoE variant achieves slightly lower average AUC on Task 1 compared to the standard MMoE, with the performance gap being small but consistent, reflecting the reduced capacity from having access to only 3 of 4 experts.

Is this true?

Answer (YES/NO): NO